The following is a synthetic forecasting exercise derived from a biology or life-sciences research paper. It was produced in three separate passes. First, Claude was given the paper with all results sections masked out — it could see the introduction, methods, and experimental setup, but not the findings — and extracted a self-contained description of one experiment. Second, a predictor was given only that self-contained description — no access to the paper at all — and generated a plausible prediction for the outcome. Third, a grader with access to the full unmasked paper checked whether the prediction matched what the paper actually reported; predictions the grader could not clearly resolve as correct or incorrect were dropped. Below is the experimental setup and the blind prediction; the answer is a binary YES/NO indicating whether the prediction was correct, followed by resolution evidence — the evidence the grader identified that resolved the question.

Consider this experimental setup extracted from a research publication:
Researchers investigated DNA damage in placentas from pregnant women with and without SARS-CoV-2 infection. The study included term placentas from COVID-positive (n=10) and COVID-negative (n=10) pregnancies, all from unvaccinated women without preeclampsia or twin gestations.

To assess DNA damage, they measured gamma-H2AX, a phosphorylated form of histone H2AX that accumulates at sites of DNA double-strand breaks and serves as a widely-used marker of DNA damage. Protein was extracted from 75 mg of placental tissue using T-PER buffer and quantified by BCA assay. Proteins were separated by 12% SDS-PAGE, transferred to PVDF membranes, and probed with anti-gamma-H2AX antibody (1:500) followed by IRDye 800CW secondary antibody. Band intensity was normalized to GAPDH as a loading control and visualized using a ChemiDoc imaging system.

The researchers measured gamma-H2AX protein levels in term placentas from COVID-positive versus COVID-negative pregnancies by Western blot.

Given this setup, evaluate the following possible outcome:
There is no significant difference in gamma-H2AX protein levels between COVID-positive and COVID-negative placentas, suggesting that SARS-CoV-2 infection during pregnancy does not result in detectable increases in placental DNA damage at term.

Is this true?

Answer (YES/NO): YES